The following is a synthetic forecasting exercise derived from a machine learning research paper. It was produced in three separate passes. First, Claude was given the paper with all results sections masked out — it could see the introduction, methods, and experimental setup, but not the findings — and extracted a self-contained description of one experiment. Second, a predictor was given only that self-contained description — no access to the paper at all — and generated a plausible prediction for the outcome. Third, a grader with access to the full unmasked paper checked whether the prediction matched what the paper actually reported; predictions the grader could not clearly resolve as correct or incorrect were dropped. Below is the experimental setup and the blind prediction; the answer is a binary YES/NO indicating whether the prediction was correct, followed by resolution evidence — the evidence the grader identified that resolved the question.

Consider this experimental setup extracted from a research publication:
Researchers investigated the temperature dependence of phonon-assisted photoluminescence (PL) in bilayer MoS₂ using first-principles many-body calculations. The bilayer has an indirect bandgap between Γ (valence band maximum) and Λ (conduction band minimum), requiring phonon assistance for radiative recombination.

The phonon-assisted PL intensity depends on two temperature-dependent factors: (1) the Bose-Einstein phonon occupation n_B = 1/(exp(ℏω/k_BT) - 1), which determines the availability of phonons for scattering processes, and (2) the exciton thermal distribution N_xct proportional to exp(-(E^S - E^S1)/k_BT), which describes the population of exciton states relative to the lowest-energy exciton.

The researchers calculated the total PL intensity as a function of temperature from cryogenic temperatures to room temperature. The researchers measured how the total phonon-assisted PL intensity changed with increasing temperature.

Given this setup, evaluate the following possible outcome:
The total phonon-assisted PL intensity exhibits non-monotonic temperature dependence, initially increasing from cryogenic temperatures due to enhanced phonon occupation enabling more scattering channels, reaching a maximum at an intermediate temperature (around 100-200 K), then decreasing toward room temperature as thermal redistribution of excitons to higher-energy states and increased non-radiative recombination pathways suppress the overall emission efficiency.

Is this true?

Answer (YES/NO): NO